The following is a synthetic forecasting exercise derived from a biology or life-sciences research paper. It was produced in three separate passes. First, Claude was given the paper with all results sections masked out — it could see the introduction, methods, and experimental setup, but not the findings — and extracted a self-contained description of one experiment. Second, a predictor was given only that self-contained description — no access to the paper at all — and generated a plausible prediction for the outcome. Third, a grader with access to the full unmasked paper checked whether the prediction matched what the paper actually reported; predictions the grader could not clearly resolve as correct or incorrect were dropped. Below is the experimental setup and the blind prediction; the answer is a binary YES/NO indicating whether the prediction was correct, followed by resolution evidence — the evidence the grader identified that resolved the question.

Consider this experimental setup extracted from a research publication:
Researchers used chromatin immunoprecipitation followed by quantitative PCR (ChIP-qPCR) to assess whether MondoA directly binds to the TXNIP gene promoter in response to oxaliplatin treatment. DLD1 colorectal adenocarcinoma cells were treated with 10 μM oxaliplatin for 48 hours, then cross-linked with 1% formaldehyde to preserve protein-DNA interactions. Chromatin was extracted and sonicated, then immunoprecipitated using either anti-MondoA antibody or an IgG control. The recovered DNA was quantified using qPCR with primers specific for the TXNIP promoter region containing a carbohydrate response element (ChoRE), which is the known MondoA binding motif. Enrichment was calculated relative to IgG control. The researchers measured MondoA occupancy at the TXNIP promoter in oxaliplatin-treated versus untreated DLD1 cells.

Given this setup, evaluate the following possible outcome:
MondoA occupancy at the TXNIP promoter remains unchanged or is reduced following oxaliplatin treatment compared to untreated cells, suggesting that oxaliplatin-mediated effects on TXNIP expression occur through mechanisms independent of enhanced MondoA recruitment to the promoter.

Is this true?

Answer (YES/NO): NO